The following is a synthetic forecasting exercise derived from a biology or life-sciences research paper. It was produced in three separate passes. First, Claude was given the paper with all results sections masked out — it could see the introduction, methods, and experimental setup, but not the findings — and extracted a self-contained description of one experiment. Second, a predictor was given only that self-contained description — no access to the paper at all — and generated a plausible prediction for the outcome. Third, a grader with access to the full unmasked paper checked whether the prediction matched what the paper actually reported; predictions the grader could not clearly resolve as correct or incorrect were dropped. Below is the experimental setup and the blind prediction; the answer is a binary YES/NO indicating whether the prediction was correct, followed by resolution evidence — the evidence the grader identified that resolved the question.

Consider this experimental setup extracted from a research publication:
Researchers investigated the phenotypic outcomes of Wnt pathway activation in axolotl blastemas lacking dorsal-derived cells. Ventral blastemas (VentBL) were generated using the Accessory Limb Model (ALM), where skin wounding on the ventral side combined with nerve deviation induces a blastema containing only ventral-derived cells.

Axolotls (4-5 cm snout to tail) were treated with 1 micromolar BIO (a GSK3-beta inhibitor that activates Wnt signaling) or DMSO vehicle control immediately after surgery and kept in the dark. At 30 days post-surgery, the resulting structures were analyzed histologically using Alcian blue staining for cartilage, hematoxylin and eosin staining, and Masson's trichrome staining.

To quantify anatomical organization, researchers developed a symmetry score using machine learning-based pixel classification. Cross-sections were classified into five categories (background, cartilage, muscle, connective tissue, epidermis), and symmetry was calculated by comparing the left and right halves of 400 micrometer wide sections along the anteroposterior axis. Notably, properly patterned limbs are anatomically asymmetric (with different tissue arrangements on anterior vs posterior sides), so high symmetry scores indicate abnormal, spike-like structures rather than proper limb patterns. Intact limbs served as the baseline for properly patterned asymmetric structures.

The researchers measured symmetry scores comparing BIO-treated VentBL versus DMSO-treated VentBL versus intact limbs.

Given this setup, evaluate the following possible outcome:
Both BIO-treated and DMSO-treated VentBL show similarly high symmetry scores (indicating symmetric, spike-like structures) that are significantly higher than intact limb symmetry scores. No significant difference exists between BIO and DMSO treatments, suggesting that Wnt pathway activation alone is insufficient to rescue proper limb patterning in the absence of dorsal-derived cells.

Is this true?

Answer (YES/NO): NO